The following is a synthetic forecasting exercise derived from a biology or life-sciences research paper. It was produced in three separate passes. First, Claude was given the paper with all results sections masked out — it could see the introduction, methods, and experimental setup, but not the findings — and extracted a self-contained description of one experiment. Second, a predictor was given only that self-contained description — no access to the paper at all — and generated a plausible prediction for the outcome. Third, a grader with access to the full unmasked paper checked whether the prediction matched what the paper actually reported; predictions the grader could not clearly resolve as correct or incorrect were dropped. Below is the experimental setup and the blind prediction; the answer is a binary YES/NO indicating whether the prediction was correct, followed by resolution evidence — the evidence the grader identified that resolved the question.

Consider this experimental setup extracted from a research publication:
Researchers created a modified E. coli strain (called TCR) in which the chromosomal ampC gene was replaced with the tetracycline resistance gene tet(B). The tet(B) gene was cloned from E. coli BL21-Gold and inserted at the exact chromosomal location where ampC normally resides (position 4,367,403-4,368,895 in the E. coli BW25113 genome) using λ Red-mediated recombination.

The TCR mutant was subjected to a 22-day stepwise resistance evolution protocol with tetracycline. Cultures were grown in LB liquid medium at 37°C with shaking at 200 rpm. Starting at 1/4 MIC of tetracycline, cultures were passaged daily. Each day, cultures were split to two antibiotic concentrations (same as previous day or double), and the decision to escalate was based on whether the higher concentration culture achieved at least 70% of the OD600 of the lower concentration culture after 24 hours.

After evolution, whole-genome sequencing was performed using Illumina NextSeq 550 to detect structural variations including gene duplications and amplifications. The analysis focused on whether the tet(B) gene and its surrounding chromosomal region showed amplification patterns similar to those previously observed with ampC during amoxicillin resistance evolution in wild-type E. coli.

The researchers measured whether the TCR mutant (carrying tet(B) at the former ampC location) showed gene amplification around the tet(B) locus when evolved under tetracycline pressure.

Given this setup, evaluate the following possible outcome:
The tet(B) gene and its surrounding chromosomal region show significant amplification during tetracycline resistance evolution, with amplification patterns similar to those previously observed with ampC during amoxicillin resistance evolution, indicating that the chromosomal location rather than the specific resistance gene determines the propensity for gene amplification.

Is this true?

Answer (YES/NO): NO